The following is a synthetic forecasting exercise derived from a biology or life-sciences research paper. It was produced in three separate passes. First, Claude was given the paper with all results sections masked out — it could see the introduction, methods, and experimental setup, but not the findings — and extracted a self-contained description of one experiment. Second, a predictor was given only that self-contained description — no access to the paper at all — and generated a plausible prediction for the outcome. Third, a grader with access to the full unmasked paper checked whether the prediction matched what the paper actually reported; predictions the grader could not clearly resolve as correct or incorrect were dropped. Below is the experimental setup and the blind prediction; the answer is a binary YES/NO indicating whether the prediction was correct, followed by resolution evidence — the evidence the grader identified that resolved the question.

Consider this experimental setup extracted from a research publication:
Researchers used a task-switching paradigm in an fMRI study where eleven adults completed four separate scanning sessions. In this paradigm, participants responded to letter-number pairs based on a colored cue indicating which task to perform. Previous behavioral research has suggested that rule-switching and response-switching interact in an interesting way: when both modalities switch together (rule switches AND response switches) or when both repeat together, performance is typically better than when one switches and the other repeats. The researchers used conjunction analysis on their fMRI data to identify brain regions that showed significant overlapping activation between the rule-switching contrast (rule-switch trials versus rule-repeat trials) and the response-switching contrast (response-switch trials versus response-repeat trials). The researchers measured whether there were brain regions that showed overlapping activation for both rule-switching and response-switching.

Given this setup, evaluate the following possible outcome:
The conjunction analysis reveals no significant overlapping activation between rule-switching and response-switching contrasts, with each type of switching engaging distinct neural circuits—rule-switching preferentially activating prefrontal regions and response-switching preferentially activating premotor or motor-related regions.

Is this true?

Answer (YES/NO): NO